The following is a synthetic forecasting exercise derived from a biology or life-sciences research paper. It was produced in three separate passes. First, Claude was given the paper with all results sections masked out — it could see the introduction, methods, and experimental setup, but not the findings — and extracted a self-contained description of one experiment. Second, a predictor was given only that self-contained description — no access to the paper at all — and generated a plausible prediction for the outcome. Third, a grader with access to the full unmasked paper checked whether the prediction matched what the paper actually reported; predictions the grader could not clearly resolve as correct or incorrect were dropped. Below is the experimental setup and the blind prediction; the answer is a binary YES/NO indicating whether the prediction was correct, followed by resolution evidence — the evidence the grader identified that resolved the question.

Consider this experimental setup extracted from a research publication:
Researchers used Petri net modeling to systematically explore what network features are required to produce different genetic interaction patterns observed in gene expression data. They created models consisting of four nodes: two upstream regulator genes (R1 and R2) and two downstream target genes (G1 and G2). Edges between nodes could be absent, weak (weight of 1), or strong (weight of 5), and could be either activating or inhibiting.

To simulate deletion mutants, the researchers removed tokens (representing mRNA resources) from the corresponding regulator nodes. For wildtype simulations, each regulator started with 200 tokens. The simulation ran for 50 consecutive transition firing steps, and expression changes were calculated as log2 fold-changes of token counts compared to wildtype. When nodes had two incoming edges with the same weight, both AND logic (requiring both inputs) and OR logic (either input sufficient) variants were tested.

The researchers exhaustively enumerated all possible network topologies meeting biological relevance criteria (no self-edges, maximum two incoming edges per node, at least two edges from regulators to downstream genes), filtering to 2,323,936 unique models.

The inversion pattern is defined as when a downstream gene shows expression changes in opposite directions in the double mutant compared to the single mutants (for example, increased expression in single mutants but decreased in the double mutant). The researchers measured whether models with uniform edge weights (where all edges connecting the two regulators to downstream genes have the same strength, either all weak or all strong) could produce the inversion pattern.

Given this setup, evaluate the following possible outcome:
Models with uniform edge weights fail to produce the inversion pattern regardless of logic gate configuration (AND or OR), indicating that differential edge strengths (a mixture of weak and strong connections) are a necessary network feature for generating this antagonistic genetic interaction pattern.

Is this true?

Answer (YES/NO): NO